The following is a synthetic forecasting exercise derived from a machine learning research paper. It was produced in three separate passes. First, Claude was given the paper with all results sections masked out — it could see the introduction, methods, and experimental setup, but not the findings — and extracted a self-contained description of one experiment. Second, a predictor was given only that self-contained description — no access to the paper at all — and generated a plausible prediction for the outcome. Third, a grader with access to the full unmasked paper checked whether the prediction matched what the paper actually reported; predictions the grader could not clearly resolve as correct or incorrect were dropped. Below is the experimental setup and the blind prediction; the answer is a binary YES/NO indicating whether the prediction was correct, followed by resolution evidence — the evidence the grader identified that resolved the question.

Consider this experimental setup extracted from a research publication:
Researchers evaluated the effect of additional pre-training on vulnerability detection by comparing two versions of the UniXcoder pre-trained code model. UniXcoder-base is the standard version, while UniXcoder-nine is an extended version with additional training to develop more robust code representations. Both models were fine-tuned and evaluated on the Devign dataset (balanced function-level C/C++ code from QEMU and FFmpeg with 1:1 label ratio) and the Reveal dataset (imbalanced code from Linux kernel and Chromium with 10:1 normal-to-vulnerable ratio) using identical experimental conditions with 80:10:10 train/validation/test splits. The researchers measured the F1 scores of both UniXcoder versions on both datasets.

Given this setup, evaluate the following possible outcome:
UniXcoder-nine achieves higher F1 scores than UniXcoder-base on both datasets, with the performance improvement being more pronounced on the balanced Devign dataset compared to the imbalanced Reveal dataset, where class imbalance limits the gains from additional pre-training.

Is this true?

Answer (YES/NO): NO